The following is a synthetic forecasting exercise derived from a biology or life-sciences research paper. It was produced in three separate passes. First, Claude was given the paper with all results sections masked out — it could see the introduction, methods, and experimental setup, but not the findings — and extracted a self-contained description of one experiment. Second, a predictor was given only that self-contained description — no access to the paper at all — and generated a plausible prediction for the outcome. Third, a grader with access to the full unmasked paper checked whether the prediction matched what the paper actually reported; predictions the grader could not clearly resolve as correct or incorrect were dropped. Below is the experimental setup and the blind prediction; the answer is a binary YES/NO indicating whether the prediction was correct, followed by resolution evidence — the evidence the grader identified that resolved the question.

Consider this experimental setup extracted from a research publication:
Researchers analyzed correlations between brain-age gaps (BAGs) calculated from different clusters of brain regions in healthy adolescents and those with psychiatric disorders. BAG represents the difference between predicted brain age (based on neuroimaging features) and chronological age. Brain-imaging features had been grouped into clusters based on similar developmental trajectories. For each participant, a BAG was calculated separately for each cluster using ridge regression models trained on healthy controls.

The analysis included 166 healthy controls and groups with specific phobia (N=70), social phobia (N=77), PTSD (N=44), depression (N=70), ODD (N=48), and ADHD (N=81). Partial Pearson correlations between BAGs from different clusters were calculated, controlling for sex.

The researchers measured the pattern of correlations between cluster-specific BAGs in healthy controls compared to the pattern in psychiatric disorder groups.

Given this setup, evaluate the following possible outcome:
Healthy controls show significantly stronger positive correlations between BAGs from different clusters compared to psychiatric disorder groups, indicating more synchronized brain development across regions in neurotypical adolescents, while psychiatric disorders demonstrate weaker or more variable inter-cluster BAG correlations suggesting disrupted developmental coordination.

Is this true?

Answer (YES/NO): YES